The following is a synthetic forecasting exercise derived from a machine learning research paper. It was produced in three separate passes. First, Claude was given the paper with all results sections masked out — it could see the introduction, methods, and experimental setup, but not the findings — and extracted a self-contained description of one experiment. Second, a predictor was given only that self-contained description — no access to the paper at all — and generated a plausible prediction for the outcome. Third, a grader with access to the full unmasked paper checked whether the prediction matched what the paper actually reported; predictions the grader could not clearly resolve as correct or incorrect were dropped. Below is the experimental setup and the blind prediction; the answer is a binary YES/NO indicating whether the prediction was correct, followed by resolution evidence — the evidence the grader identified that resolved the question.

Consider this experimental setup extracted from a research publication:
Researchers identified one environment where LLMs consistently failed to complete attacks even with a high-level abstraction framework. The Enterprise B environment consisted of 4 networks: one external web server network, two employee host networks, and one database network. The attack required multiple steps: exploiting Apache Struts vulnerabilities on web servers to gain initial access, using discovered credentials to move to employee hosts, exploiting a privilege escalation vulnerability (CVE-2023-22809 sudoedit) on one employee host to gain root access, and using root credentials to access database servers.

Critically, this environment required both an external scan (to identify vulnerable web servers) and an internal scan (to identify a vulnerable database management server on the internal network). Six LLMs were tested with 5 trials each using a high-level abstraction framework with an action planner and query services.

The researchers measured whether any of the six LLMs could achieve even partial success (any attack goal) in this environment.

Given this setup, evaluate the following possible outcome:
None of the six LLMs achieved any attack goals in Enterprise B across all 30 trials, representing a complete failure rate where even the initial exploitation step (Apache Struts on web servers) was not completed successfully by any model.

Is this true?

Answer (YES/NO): NO